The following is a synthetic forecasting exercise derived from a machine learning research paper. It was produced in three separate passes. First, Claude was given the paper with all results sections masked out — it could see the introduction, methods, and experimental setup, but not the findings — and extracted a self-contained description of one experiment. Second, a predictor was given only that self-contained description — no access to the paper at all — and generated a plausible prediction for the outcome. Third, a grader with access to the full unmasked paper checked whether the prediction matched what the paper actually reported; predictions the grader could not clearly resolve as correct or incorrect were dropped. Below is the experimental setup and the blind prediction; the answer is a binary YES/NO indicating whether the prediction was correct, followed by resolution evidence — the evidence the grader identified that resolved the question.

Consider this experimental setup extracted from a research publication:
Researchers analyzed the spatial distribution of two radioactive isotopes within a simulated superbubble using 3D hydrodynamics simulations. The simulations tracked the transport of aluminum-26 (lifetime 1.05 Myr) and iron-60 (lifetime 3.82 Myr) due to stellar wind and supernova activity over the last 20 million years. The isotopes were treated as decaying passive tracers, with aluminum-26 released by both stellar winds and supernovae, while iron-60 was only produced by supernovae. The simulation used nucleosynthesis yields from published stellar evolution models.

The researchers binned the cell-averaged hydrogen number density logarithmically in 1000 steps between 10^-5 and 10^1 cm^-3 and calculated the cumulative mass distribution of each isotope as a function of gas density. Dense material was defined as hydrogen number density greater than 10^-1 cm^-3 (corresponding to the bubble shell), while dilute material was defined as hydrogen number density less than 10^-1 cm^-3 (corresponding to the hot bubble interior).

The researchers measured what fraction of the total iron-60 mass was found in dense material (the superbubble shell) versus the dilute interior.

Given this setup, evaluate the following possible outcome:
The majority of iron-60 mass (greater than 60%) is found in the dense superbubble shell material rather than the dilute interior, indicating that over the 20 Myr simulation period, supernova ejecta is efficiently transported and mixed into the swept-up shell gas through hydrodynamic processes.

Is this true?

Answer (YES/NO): YES